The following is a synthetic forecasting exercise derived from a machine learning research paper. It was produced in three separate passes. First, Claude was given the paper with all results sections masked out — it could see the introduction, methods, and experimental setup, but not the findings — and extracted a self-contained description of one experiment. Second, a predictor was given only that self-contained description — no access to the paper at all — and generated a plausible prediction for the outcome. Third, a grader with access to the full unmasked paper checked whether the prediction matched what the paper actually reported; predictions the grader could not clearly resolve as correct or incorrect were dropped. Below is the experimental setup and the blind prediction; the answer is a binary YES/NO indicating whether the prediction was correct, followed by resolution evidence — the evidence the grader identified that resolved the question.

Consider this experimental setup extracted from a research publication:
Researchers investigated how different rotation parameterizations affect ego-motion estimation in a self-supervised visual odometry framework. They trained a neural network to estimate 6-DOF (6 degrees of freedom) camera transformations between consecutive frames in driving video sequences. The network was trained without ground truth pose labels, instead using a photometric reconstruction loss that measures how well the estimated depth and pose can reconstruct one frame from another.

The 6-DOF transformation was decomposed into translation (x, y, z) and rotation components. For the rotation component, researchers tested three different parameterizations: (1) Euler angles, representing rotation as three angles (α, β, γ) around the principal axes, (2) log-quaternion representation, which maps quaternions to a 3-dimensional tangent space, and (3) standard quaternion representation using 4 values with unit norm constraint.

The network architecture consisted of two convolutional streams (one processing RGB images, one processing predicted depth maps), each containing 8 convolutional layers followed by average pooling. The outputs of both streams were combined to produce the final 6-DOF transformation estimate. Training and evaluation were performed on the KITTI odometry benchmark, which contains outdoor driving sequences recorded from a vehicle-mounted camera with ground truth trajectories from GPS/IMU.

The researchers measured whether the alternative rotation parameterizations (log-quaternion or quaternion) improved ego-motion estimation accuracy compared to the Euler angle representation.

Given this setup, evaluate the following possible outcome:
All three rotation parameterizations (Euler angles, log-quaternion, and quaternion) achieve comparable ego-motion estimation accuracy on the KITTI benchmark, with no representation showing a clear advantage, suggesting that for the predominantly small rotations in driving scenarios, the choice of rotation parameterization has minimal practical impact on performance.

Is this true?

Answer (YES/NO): YES